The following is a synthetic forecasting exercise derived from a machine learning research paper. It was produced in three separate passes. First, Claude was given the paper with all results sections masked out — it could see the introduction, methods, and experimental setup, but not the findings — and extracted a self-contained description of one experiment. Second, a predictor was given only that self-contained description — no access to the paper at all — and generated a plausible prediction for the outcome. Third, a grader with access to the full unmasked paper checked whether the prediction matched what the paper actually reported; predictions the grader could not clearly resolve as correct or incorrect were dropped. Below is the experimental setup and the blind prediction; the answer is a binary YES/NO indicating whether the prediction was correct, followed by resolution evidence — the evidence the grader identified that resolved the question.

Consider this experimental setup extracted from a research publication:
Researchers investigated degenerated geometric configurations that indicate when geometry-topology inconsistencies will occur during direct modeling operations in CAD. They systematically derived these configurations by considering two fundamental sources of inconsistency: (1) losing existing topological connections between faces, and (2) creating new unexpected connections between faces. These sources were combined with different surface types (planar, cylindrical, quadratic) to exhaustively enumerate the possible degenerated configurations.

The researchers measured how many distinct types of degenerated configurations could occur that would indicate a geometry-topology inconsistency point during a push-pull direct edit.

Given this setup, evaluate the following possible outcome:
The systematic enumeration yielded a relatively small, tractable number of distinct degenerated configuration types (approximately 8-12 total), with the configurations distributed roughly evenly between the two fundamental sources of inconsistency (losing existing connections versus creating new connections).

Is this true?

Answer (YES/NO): NO